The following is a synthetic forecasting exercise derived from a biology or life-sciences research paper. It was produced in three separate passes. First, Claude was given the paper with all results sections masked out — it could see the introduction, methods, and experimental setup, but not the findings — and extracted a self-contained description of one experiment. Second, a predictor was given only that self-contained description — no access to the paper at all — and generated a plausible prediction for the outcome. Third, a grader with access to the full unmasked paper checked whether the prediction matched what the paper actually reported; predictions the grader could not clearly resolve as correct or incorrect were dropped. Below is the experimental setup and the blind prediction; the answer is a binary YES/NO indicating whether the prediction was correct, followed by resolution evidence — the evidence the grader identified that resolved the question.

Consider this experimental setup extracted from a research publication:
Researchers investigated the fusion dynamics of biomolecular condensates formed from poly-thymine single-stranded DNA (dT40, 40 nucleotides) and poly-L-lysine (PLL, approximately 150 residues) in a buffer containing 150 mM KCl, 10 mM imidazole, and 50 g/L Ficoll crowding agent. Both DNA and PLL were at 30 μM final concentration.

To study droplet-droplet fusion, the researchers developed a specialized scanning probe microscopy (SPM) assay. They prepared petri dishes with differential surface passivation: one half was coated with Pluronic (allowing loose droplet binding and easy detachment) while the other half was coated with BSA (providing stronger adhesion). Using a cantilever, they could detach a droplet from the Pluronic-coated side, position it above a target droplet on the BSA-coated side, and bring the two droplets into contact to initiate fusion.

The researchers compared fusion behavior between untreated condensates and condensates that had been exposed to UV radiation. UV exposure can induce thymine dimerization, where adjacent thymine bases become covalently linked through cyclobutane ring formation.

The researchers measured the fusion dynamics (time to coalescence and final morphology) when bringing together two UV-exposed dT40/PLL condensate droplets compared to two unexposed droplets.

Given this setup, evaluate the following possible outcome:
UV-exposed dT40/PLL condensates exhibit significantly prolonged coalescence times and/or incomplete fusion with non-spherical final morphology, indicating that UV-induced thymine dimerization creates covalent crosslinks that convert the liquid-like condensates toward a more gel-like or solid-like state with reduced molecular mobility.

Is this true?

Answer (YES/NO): YES